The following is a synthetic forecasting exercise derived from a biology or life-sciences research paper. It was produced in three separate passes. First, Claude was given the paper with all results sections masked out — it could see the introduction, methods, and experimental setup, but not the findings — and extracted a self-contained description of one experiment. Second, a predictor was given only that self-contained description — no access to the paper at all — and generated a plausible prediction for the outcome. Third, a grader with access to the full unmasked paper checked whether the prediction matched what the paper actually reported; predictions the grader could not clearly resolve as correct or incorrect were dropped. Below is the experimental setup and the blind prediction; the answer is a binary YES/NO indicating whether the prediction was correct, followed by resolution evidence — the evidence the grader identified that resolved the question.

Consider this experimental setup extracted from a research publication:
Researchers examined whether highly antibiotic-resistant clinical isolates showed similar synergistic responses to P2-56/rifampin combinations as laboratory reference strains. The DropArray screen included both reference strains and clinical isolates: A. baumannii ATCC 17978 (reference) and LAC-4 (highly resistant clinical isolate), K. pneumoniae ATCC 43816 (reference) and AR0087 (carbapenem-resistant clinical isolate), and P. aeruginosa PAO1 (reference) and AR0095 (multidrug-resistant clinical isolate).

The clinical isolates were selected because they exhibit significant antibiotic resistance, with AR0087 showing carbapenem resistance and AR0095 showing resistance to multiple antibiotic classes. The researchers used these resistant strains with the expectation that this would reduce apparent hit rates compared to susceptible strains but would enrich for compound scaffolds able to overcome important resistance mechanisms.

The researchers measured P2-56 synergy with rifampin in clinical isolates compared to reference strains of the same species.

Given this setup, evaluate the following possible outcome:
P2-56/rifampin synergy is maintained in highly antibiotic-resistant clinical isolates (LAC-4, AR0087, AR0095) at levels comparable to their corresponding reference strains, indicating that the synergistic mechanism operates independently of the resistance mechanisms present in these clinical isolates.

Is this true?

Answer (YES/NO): NO